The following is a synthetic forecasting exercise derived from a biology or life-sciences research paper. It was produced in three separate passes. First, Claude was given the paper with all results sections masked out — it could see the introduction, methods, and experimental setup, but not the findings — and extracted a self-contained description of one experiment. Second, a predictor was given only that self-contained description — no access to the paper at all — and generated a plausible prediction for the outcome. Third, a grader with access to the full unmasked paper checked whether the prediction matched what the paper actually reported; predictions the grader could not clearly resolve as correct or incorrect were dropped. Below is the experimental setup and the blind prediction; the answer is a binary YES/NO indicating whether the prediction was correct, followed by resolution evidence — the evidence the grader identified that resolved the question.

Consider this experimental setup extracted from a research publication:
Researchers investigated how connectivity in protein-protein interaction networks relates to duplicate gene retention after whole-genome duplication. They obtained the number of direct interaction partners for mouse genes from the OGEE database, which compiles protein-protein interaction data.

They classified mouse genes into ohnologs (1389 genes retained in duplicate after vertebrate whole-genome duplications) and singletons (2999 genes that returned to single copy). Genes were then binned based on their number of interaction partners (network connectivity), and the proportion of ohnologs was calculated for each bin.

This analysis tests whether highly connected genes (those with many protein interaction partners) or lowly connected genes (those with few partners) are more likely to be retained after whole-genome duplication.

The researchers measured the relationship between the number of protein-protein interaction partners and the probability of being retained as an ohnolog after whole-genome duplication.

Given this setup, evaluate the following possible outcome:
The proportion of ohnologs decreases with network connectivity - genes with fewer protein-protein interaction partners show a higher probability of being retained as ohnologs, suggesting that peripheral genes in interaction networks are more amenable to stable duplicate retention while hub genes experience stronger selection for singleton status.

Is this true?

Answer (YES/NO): NO